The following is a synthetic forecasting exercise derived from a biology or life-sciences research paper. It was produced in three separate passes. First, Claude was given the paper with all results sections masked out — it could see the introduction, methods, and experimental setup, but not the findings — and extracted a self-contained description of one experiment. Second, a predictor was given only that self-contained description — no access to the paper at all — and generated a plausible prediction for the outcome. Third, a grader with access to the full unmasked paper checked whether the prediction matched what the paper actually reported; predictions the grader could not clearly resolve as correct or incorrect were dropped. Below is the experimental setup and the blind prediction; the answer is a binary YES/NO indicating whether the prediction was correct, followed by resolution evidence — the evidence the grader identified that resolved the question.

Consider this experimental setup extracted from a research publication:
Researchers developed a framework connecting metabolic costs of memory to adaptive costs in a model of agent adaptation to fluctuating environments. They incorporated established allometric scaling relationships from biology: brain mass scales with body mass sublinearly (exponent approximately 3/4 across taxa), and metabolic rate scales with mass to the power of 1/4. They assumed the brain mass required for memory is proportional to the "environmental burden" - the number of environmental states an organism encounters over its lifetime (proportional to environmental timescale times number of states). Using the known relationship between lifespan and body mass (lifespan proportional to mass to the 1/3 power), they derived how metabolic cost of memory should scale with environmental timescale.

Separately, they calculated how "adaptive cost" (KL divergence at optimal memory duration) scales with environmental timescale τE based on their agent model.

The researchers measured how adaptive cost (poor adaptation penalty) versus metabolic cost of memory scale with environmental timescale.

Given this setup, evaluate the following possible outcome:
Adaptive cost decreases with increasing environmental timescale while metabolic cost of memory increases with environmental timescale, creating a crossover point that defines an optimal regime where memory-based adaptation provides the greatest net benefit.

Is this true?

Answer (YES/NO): NO